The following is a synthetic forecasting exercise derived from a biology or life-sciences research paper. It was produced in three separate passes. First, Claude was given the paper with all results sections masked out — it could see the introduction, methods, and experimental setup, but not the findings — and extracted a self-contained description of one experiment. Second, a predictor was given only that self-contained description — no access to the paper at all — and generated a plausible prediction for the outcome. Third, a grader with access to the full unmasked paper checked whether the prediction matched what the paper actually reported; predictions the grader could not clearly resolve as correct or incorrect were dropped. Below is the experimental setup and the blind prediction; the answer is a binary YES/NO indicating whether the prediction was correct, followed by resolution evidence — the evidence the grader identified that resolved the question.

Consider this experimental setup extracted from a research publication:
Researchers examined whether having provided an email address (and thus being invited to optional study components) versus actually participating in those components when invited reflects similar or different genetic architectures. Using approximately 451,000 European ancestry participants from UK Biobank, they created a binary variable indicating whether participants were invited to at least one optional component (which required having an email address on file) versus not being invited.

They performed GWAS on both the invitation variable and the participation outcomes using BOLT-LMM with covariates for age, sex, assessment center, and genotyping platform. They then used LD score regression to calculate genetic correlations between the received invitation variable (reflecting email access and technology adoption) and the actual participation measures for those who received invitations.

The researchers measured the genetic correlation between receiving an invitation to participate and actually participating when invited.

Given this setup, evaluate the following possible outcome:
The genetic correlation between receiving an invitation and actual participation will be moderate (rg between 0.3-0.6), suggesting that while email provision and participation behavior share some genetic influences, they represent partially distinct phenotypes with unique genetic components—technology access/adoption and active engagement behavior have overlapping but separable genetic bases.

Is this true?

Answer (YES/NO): YES